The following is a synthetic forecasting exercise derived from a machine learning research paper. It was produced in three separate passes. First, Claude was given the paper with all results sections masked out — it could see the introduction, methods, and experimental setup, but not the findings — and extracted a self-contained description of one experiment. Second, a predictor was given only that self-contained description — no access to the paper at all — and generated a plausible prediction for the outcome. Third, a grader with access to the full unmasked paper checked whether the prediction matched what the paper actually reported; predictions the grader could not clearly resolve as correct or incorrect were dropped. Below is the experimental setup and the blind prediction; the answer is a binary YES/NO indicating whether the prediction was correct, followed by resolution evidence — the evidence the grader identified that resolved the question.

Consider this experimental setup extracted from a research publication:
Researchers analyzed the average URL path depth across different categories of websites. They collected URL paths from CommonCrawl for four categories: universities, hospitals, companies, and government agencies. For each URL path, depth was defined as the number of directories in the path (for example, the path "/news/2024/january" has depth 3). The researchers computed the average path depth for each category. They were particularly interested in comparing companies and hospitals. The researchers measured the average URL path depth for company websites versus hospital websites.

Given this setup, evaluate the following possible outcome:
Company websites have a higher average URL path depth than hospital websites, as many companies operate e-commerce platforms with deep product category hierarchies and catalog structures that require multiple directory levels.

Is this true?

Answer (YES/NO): YES